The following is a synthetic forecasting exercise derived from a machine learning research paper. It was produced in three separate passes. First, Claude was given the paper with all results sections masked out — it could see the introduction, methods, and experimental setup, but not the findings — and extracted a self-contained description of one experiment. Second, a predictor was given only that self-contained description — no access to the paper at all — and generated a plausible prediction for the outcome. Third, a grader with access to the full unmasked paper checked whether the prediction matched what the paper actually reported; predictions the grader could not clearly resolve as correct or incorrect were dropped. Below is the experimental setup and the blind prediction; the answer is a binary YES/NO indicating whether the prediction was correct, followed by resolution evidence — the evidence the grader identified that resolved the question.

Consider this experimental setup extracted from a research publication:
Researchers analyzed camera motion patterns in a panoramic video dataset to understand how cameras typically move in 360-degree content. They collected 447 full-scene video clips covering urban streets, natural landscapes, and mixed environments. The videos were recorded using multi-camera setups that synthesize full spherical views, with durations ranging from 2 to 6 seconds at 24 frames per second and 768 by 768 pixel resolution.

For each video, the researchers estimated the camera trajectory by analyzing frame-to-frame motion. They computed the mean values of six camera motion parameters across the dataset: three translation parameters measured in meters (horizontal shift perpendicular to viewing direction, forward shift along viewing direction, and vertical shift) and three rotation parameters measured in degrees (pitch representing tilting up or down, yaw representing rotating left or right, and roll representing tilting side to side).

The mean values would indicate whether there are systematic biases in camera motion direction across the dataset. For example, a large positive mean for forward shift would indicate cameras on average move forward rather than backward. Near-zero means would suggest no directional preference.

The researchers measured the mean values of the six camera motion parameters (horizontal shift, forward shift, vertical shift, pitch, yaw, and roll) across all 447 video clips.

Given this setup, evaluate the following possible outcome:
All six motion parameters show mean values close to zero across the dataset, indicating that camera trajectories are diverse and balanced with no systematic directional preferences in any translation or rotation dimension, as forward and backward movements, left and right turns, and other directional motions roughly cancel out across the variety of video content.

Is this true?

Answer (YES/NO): YES